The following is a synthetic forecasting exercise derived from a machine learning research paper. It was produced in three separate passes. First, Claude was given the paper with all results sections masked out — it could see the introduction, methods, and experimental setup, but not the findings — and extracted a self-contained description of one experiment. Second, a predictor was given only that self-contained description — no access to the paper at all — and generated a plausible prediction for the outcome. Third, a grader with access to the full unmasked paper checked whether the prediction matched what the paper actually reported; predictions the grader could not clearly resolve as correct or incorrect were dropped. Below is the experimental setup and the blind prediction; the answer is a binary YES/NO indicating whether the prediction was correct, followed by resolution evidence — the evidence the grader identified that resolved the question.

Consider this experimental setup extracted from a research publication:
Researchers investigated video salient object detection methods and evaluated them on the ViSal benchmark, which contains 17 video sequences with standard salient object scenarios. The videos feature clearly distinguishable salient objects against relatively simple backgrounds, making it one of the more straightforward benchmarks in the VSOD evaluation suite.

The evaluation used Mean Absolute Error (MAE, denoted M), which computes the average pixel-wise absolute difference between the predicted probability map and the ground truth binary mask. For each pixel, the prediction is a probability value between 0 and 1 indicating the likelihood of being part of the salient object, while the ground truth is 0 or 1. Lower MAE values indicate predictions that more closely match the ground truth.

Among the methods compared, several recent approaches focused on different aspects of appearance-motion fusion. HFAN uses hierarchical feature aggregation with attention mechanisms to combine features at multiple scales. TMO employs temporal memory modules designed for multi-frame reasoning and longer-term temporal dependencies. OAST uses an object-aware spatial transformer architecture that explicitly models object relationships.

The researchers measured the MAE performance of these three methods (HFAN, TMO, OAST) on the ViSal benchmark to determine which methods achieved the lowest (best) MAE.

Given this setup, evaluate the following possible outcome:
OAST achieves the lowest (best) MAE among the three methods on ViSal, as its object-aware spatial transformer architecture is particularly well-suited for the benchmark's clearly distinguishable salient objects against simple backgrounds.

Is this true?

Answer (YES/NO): NO